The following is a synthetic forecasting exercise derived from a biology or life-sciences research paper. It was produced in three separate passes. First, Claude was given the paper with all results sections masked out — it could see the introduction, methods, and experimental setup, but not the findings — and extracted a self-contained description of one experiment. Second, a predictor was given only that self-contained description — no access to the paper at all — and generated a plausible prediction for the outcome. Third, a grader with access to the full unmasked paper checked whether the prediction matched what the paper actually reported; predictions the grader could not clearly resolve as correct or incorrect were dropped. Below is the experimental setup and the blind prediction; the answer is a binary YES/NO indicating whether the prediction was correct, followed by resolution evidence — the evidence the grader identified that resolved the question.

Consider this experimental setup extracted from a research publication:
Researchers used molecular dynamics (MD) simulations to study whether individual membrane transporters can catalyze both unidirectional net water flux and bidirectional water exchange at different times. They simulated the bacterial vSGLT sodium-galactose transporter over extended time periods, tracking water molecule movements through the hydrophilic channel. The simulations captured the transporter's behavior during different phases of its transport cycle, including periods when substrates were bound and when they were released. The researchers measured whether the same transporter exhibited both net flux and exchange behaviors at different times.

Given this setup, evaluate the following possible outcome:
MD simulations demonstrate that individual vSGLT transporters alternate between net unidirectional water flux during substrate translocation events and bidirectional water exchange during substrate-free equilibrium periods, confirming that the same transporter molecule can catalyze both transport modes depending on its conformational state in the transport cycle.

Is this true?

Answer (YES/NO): NO